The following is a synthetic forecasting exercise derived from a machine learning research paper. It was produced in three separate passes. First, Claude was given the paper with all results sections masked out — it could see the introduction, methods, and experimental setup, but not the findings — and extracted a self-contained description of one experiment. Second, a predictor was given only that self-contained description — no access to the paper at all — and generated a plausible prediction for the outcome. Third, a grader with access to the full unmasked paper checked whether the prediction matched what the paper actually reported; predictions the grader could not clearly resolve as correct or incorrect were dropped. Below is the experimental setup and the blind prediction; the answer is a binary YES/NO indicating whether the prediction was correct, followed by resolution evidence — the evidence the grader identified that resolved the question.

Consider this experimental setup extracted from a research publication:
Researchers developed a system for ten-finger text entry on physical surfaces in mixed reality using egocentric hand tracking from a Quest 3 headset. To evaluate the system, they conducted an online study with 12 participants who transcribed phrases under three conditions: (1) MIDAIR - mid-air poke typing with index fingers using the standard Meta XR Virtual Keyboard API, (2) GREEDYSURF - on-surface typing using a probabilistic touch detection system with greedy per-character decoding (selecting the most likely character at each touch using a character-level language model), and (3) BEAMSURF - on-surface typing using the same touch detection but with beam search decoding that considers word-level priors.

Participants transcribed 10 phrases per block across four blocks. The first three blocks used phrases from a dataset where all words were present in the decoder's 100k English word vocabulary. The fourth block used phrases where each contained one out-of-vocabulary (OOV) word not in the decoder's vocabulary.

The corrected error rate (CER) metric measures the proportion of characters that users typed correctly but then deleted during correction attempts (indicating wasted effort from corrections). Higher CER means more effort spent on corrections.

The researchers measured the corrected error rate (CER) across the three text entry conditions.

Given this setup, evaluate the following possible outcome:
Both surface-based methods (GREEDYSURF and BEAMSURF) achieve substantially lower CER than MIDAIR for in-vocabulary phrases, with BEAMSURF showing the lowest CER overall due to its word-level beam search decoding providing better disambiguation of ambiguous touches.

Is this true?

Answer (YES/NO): NO